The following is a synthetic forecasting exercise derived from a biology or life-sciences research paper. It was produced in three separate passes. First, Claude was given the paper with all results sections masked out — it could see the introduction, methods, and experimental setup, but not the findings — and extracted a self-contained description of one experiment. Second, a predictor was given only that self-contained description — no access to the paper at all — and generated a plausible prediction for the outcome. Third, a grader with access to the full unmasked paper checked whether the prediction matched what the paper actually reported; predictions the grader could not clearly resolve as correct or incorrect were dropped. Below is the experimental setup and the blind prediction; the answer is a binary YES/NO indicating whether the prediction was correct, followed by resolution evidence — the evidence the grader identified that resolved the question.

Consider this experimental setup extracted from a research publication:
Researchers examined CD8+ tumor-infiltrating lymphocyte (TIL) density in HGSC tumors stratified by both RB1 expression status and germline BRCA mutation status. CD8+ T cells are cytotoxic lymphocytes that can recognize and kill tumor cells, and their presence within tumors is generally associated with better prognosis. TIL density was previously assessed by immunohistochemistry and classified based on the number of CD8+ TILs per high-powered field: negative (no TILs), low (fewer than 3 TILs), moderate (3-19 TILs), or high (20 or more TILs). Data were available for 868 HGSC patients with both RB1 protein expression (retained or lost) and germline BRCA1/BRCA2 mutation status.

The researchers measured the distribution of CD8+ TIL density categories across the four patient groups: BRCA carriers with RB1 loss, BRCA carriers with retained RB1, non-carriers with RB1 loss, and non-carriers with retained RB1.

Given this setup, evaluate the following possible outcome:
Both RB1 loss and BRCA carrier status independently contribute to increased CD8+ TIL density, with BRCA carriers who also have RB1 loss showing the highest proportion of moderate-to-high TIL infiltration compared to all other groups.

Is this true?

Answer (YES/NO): YES